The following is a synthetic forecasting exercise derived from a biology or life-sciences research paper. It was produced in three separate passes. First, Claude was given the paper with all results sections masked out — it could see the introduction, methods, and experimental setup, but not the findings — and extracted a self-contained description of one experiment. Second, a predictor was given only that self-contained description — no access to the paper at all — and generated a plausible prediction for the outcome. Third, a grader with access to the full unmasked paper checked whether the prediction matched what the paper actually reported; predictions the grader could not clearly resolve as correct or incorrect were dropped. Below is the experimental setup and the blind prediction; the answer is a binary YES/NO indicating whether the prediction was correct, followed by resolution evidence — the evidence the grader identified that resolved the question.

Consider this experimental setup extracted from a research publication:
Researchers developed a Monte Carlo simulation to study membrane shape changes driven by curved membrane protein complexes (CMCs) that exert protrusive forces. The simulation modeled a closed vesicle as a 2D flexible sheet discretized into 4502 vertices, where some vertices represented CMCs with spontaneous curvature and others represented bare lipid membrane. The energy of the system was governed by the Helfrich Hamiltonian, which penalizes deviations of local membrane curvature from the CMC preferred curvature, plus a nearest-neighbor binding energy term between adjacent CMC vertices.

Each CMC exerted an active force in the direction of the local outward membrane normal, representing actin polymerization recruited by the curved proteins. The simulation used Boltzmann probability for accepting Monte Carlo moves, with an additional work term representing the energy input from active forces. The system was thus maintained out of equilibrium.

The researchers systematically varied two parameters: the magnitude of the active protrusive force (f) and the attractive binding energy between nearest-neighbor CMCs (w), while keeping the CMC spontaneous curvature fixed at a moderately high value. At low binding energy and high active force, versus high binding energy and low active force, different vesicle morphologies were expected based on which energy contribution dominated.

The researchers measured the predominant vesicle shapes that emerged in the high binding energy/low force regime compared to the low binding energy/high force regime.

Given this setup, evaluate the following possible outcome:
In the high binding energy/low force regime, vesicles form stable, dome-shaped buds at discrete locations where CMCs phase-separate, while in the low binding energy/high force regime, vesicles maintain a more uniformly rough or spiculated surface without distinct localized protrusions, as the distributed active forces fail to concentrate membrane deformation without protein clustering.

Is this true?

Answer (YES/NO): NO